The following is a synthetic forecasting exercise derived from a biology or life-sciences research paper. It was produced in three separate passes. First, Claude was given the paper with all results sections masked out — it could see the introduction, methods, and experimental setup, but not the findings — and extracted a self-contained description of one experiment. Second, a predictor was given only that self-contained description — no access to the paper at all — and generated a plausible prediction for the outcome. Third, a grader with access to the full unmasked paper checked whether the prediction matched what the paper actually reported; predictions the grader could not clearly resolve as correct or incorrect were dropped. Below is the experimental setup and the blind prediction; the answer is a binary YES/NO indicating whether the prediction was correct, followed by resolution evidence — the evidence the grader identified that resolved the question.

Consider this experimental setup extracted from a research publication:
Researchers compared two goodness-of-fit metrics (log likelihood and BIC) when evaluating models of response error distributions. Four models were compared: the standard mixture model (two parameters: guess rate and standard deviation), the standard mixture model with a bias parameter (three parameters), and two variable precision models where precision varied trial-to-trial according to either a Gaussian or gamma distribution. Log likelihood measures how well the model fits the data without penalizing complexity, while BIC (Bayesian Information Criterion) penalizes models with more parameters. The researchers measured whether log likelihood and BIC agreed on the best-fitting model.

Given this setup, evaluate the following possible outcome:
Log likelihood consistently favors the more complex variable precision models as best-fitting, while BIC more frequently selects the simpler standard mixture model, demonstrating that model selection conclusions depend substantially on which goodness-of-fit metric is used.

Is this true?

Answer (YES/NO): NO